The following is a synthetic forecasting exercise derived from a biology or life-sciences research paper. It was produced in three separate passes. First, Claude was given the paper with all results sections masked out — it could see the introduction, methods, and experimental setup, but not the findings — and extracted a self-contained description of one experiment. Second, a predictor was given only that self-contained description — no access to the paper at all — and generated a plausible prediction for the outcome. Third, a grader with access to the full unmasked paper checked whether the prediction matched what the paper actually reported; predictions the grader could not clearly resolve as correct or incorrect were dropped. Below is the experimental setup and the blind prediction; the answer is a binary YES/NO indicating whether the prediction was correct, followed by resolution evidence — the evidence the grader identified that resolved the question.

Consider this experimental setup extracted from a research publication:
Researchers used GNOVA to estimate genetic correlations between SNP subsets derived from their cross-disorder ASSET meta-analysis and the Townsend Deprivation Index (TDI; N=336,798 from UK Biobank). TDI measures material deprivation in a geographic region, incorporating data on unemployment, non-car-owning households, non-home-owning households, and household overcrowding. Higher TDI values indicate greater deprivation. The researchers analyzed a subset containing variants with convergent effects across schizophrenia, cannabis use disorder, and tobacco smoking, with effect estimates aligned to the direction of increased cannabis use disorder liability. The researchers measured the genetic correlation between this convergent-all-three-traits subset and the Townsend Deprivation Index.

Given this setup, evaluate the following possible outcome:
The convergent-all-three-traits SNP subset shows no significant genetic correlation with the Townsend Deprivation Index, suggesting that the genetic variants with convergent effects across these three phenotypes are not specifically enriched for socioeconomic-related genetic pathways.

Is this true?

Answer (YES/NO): NO